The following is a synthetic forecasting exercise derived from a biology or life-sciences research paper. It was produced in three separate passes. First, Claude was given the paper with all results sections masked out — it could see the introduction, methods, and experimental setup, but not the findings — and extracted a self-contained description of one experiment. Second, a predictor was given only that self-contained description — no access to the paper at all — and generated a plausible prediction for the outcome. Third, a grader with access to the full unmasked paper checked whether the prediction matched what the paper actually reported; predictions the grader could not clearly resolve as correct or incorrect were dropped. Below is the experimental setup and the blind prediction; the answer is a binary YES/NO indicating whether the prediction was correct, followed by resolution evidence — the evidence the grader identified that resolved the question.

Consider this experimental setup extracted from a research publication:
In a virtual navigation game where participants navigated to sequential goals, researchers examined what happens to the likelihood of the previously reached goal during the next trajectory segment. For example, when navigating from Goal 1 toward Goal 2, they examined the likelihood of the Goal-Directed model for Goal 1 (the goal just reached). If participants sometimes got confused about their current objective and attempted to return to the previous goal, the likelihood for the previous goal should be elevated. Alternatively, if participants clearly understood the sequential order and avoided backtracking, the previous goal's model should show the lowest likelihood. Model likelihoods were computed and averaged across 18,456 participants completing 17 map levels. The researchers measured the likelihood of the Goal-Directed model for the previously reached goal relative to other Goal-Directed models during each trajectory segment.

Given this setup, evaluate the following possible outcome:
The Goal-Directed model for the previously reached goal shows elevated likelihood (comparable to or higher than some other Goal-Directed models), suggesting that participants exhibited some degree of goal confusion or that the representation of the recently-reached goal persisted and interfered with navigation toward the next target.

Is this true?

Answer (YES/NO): NO